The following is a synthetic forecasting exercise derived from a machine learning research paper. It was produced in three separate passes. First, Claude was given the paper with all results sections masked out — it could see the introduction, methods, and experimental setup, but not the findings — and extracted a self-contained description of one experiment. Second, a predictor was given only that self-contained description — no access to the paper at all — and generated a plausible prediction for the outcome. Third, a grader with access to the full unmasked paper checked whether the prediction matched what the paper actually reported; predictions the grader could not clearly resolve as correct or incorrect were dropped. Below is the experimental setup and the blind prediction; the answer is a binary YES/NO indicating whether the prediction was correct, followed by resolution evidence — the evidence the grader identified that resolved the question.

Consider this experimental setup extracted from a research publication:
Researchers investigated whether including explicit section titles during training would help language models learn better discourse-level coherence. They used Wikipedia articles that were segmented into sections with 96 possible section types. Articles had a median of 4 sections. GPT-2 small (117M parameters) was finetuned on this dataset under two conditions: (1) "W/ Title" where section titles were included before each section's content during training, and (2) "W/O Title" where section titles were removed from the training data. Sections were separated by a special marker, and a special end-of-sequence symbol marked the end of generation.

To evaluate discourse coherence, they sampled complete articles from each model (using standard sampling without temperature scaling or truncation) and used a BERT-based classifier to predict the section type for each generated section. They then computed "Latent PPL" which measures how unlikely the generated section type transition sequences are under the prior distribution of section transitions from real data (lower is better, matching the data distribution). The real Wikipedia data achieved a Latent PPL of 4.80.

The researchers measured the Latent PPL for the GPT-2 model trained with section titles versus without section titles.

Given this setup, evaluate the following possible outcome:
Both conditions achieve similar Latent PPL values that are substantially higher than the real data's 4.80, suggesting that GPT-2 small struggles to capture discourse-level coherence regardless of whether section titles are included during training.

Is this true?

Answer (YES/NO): NO